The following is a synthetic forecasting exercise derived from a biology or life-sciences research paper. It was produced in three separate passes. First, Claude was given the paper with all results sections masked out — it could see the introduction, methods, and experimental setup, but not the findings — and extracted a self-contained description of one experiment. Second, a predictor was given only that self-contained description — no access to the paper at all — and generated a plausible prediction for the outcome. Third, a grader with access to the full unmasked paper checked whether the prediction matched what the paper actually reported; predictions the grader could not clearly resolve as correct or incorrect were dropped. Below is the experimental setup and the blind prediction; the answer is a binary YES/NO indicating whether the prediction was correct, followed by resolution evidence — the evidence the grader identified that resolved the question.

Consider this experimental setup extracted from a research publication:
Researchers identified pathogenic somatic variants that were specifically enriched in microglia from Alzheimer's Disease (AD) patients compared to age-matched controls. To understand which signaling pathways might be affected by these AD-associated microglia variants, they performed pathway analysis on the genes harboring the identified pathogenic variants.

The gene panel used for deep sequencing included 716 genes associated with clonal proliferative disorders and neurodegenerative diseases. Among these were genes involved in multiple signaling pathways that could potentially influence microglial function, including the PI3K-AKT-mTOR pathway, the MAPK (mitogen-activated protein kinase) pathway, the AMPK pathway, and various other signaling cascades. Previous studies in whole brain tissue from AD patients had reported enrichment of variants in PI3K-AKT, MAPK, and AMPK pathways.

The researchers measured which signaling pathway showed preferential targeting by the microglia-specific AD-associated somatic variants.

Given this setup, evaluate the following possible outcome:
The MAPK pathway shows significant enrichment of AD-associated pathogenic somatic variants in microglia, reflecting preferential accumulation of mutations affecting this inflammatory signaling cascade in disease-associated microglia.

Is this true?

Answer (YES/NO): YES